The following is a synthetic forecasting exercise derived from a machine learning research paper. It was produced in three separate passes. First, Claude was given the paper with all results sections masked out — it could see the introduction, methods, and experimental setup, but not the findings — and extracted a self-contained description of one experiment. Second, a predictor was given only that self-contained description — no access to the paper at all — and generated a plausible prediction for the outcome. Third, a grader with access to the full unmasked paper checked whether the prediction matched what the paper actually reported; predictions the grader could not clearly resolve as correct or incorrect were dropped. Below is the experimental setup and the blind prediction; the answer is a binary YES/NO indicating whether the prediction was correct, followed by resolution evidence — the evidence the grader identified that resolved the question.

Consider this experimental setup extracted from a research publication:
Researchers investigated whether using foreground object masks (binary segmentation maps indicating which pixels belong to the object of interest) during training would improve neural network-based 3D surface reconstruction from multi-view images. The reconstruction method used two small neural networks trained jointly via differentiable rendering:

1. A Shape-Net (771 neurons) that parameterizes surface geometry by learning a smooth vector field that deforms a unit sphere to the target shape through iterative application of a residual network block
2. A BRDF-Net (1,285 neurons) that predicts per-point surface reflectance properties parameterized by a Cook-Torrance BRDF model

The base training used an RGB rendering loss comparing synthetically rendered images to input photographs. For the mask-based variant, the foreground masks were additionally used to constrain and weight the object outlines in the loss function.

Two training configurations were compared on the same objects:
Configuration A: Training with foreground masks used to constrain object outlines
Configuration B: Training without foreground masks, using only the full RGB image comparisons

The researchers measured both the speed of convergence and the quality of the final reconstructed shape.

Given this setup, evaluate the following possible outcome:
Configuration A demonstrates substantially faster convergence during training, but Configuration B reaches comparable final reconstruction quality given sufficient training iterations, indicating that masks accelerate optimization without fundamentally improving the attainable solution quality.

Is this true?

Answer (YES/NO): YES